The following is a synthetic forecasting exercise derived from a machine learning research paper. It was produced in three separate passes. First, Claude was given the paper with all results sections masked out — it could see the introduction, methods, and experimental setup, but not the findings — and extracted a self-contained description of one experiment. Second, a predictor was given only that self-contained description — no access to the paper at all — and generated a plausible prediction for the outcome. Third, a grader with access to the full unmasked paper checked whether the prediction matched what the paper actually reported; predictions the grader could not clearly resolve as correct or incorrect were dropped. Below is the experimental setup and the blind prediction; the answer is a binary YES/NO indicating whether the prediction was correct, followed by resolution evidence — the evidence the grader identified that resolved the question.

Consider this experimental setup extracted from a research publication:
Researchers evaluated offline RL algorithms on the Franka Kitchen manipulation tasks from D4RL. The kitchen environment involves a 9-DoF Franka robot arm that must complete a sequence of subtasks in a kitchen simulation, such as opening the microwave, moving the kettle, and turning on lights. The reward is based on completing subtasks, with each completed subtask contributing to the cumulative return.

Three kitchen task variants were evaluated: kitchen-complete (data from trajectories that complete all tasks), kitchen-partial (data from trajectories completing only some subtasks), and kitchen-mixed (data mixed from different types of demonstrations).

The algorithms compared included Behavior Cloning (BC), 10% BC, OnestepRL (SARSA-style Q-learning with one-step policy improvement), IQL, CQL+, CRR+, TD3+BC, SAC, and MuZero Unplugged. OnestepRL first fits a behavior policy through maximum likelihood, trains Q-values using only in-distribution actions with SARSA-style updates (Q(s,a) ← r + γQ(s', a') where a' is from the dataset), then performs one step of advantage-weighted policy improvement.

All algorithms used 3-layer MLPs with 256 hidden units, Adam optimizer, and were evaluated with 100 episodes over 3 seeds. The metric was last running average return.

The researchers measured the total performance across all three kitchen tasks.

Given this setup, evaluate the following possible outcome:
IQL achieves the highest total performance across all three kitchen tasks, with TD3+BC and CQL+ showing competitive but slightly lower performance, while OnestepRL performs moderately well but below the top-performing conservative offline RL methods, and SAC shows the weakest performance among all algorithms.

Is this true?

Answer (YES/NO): NO